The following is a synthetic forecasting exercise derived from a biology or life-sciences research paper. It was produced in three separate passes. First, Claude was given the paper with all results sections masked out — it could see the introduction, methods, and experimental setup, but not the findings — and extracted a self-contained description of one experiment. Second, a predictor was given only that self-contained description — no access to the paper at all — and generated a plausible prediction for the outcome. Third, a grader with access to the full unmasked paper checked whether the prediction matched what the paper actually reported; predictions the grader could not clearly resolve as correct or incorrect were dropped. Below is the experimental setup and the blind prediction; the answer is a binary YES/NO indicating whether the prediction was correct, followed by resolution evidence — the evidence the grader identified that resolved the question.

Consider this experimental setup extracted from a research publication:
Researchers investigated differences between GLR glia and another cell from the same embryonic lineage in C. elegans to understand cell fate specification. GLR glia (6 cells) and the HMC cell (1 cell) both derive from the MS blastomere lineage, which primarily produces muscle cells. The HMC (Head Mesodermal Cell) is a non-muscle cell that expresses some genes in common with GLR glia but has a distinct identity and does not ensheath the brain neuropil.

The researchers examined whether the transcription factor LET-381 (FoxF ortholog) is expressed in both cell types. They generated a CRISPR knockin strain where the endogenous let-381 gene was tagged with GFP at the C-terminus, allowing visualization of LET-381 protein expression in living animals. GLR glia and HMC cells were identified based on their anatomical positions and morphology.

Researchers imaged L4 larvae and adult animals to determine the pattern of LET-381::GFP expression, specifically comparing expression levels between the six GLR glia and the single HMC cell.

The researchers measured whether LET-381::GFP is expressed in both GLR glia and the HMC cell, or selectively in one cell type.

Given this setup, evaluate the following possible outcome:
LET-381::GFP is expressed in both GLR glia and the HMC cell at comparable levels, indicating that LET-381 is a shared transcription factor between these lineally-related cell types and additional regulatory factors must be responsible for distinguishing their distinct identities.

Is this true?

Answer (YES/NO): NO